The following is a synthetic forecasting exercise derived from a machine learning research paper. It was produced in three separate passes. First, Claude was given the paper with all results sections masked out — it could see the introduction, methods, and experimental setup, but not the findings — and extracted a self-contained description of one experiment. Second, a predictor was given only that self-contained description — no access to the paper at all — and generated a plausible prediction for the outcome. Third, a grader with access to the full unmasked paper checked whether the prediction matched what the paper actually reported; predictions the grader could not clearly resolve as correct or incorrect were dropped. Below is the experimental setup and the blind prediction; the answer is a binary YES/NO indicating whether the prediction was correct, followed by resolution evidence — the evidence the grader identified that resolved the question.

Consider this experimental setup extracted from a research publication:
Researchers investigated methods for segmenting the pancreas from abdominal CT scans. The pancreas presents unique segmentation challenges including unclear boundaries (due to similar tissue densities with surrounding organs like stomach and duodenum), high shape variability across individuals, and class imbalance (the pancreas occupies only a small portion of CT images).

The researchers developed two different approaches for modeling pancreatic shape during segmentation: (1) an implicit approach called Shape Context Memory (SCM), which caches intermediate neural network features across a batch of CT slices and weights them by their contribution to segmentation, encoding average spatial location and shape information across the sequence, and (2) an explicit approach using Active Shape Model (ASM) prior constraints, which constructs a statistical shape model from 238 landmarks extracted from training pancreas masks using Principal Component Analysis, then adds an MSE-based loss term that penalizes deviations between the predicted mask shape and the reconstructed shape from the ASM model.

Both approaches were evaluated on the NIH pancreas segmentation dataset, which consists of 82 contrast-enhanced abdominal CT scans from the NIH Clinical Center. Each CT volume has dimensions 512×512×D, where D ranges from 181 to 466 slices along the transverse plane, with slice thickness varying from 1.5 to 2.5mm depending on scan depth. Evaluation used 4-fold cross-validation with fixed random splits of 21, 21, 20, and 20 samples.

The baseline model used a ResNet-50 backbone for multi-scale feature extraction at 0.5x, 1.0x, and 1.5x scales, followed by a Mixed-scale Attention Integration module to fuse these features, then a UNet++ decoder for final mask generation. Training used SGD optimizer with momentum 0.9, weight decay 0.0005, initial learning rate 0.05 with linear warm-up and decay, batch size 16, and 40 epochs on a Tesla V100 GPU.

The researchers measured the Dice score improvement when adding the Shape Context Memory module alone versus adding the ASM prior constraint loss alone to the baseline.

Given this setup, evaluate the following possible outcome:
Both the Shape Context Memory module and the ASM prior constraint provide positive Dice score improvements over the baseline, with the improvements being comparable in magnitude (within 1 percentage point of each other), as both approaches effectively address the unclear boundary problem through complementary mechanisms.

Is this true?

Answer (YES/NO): NO